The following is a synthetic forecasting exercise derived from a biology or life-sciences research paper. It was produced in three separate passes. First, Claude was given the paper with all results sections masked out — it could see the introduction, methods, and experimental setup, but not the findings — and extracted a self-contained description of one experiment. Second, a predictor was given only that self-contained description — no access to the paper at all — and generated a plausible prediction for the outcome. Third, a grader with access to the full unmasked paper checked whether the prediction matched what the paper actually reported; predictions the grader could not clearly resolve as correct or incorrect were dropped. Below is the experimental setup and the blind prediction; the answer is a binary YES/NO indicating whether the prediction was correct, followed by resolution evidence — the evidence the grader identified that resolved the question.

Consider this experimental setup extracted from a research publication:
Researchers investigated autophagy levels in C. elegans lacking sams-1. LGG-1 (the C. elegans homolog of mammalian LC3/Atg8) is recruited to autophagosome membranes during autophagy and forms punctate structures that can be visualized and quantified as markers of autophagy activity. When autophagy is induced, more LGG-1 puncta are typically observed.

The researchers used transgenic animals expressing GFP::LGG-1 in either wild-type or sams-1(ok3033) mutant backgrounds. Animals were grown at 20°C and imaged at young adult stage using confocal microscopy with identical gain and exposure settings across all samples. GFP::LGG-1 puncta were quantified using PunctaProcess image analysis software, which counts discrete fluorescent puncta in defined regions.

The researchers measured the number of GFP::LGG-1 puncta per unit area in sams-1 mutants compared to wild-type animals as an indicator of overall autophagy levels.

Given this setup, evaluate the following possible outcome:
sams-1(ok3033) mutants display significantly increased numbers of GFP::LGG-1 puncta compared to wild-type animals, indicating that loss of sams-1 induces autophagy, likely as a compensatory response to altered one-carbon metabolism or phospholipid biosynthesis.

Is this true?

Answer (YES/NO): YES